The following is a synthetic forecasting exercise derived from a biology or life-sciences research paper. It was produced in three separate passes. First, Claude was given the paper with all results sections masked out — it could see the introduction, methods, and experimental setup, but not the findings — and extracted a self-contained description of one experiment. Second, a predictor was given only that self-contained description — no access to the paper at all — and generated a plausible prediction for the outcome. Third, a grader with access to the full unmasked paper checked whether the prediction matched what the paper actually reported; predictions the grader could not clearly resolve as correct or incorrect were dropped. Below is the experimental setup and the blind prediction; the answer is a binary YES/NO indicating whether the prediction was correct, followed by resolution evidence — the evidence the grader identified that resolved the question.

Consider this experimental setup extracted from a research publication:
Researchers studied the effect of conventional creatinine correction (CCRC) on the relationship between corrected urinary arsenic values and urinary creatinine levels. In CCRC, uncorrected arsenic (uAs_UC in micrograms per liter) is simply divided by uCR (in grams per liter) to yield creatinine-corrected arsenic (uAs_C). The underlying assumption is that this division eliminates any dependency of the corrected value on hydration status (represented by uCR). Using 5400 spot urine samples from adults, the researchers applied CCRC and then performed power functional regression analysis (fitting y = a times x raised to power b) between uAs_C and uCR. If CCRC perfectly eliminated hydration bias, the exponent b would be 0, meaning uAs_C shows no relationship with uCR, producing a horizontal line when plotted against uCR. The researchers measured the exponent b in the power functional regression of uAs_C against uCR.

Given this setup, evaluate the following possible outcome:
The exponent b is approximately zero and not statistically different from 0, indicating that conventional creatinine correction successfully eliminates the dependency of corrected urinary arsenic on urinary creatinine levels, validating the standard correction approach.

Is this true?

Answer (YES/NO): NO